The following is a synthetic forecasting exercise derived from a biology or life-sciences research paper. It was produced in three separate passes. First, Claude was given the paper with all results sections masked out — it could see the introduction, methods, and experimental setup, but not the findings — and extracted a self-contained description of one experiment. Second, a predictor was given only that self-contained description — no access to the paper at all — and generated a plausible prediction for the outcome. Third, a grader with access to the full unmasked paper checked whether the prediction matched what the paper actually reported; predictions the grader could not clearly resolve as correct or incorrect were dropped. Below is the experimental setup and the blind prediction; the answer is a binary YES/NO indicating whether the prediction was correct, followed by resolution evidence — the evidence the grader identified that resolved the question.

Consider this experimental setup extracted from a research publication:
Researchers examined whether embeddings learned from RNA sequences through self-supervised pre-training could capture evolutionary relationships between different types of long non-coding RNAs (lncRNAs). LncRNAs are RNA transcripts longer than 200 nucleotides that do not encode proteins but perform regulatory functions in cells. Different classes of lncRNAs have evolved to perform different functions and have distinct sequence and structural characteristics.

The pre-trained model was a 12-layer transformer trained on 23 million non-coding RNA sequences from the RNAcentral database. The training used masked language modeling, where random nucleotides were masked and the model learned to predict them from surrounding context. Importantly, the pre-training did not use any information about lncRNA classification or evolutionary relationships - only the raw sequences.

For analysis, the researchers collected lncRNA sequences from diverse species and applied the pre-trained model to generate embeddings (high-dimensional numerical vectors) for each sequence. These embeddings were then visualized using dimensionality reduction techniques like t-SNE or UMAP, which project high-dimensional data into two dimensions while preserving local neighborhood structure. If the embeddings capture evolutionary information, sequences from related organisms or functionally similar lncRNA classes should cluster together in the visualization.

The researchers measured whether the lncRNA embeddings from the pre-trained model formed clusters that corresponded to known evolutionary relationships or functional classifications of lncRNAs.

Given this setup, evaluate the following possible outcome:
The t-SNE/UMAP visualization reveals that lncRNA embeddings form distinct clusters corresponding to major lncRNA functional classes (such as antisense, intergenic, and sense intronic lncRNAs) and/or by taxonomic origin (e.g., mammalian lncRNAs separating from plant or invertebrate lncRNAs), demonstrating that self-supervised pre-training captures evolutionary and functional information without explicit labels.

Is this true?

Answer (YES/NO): NO